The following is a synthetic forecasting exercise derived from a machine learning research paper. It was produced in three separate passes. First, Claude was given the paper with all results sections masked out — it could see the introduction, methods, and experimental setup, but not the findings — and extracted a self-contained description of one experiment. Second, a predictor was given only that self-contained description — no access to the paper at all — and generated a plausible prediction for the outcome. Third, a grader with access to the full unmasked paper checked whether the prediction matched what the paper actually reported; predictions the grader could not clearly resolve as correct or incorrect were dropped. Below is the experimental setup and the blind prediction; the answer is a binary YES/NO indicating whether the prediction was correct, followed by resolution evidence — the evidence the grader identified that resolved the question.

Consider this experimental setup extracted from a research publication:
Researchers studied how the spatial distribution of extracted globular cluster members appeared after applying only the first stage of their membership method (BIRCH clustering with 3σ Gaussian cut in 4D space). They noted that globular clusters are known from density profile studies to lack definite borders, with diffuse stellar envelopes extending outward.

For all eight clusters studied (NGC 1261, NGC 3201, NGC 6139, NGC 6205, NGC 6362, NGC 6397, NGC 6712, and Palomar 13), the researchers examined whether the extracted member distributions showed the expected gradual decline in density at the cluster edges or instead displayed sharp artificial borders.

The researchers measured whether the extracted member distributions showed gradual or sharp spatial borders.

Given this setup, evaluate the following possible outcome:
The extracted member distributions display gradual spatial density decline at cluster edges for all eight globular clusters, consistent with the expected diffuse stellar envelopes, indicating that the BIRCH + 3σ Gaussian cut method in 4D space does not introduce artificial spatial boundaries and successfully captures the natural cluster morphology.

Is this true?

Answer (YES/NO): NO